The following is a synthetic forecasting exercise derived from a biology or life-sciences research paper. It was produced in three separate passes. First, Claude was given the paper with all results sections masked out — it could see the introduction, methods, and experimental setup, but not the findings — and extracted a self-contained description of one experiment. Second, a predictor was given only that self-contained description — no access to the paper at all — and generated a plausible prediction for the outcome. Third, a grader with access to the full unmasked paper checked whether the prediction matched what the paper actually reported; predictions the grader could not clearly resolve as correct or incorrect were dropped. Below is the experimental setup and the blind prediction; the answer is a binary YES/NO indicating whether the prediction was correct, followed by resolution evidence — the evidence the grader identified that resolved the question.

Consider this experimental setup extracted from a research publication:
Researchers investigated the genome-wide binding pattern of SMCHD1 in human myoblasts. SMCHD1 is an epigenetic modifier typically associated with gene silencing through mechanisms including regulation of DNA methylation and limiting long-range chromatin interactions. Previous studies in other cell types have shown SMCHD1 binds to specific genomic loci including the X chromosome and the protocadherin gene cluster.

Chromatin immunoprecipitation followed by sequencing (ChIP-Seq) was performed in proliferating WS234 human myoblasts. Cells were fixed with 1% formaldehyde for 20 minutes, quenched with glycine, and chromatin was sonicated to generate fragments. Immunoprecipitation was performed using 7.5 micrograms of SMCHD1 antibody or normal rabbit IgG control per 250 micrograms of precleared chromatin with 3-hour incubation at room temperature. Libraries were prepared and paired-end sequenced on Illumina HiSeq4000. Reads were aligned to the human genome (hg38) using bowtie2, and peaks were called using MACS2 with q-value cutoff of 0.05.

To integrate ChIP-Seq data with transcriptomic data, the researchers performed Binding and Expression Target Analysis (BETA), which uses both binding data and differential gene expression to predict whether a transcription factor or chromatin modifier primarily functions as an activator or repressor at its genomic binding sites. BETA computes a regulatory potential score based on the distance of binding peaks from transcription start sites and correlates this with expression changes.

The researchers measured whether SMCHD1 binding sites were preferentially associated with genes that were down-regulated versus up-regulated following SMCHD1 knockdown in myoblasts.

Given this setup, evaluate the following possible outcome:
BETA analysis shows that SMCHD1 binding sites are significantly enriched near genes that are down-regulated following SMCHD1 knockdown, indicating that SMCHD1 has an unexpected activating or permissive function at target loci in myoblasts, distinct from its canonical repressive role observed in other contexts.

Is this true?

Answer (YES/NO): NO